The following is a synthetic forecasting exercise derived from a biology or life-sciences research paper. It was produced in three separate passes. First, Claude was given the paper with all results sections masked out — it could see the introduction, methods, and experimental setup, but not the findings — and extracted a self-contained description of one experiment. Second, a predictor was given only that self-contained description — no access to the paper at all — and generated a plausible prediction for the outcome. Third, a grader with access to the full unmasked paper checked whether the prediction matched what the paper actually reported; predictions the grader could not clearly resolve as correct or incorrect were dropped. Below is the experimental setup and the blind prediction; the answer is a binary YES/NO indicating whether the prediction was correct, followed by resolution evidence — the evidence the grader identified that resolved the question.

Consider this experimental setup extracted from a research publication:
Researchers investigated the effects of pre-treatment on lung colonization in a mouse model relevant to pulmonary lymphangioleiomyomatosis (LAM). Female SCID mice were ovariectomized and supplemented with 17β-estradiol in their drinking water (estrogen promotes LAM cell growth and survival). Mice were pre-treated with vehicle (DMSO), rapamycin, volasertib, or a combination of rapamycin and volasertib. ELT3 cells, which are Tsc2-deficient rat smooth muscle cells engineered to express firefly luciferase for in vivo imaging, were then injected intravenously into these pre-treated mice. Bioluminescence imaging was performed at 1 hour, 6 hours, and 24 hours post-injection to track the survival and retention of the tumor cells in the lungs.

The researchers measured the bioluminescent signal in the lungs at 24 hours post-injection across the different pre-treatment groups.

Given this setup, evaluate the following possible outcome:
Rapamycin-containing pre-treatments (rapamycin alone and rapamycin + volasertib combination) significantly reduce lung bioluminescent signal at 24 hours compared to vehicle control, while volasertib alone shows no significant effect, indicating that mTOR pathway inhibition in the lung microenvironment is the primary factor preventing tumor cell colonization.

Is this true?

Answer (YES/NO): NO